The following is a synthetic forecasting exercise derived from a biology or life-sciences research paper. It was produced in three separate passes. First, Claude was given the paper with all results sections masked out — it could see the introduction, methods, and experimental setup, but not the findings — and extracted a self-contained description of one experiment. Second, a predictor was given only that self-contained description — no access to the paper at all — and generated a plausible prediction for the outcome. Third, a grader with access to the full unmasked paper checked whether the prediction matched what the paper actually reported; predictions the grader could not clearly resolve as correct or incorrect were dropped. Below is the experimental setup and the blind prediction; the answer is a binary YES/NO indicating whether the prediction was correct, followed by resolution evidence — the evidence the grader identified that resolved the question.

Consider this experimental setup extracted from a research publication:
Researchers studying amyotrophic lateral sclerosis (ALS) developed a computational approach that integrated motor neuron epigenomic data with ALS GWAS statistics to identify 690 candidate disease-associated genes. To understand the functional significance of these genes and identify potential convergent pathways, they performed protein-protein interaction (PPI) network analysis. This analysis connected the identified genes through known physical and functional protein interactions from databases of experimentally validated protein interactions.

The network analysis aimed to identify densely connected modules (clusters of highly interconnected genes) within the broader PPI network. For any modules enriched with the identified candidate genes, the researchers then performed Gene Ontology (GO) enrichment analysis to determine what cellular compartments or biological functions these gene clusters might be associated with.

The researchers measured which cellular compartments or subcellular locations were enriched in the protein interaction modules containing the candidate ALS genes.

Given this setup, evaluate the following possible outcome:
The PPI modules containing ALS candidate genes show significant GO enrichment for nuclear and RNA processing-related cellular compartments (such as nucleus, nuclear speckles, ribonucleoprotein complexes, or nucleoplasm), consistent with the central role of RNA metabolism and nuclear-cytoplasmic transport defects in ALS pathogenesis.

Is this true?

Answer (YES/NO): NO